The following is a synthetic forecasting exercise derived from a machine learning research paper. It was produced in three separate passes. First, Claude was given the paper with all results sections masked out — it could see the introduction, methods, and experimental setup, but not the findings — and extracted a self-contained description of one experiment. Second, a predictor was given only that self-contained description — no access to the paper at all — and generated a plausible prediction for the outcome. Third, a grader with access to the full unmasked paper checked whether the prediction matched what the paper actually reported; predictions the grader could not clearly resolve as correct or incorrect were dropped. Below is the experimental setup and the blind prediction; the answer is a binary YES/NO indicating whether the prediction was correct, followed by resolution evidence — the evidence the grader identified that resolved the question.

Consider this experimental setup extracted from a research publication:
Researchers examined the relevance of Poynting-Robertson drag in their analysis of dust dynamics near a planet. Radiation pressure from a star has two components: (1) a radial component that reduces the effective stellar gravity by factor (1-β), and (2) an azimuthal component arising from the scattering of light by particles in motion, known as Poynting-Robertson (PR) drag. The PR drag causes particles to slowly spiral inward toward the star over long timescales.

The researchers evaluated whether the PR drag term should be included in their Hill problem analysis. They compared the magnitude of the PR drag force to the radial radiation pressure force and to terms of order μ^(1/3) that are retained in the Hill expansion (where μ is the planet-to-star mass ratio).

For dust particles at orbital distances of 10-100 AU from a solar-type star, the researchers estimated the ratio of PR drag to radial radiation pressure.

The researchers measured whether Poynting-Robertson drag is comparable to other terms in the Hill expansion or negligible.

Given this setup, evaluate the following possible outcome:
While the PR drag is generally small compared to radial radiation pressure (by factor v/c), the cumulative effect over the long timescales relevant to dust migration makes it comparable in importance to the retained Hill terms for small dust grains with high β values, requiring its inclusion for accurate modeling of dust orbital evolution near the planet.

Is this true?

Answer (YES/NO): NO